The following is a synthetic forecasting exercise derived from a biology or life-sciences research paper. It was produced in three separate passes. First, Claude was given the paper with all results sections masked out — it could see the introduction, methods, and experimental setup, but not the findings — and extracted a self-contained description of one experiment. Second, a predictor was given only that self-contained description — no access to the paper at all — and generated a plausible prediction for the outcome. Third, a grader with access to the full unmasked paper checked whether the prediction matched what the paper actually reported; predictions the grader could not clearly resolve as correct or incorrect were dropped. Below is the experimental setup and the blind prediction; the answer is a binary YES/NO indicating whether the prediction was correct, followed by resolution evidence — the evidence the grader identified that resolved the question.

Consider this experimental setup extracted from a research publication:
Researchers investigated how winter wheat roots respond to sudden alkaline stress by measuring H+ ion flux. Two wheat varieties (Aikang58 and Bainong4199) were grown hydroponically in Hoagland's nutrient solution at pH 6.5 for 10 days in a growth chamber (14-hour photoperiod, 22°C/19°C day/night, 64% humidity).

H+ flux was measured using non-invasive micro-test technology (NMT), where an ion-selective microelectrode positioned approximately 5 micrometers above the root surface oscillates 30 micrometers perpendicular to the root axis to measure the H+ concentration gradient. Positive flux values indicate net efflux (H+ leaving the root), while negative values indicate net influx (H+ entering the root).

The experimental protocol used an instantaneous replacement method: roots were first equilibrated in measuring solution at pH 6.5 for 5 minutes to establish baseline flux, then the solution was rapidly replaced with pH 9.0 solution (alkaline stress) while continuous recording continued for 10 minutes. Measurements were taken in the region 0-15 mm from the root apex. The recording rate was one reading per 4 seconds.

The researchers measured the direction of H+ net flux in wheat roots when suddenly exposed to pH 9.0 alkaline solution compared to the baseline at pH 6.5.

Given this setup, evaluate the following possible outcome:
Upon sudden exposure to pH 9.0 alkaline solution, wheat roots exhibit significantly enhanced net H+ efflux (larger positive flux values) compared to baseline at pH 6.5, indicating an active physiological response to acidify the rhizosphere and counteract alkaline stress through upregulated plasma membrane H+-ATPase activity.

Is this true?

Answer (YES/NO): NO